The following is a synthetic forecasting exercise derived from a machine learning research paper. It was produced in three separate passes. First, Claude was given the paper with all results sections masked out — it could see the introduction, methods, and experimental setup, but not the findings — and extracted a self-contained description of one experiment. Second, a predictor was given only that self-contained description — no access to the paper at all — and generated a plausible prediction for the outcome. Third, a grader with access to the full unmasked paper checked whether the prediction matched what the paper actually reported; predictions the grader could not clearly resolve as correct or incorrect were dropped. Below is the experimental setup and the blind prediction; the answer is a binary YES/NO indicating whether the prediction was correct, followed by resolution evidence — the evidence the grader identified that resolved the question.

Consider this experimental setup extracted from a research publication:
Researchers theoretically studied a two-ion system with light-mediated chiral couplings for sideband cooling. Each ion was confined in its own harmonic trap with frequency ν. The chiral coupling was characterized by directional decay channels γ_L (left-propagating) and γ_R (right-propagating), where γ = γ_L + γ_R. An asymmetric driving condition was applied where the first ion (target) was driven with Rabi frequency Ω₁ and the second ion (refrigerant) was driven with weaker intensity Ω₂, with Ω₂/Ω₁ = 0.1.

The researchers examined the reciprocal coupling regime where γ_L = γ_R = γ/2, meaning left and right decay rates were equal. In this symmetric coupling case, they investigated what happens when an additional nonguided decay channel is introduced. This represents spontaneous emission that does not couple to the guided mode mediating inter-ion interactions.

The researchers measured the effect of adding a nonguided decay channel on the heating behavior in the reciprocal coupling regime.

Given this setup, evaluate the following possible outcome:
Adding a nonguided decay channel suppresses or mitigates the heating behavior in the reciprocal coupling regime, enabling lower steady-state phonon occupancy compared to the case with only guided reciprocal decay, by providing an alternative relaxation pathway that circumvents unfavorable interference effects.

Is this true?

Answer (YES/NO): YES